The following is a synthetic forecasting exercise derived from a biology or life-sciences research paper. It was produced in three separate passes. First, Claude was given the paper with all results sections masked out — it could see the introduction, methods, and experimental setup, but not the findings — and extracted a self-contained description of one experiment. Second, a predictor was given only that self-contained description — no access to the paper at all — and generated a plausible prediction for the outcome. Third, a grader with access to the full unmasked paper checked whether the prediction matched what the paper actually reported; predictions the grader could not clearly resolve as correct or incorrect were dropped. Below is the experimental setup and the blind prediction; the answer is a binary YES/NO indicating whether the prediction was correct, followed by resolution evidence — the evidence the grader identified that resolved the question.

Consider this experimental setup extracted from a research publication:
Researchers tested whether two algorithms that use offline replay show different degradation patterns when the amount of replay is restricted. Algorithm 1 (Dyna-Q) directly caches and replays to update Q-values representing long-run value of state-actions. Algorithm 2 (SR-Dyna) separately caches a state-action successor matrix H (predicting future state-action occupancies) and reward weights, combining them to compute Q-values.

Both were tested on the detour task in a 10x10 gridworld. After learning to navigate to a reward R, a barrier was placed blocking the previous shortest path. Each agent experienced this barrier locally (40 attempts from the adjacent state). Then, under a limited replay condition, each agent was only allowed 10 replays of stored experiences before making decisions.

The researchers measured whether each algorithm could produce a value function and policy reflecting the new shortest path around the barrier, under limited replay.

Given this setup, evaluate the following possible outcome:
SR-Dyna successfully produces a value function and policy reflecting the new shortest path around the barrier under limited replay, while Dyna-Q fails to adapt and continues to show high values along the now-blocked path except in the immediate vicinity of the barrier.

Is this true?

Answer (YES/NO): NO